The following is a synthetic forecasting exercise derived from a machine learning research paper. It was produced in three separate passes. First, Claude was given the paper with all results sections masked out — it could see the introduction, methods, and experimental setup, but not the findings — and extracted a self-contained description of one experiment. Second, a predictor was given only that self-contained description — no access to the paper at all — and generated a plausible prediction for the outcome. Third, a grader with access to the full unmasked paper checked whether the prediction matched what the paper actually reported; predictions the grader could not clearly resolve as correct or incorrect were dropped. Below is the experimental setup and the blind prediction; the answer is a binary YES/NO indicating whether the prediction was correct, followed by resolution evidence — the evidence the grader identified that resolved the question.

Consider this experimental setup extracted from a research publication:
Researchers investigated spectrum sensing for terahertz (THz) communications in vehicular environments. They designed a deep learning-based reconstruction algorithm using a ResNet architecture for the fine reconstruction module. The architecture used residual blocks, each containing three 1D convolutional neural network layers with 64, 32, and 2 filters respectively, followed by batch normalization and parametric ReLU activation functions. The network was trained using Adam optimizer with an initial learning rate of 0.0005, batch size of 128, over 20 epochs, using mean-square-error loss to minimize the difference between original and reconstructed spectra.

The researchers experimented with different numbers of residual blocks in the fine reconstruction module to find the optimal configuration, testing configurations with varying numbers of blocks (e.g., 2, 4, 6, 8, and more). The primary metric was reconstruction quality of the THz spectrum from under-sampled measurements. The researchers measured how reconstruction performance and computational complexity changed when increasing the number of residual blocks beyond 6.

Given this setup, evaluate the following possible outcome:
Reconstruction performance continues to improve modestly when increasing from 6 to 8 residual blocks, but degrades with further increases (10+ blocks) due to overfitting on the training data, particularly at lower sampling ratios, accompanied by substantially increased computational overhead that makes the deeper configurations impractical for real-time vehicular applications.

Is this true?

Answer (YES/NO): NO